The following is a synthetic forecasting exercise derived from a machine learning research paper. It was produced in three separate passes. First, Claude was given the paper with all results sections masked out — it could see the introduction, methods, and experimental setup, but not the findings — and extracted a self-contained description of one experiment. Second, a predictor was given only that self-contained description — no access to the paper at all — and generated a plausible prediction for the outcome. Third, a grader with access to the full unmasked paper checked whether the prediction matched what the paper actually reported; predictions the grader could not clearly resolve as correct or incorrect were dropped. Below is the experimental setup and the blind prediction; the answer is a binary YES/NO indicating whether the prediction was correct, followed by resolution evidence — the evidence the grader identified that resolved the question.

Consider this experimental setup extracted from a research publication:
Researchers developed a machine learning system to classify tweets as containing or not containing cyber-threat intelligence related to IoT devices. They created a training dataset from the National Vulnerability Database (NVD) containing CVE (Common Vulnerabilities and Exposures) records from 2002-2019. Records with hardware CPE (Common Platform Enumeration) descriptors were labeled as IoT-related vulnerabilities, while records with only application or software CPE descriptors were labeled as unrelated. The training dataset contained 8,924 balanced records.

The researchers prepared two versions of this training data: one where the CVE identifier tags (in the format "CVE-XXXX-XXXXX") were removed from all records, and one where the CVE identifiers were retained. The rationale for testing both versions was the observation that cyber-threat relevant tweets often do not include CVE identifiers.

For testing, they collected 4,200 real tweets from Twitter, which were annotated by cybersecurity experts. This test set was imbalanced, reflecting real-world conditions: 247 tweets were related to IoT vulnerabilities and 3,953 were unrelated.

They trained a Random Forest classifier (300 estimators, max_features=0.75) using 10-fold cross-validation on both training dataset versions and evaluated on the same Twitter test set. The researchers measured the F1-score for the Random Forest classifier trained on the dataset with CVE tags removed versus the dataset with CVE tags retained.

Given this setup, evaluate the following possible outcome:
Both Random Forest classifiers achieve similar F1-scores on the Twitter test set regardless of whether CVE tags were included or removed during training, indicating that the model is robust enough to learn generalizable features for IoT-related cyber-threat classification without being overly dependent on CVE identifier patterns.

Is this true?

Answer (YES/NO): NO